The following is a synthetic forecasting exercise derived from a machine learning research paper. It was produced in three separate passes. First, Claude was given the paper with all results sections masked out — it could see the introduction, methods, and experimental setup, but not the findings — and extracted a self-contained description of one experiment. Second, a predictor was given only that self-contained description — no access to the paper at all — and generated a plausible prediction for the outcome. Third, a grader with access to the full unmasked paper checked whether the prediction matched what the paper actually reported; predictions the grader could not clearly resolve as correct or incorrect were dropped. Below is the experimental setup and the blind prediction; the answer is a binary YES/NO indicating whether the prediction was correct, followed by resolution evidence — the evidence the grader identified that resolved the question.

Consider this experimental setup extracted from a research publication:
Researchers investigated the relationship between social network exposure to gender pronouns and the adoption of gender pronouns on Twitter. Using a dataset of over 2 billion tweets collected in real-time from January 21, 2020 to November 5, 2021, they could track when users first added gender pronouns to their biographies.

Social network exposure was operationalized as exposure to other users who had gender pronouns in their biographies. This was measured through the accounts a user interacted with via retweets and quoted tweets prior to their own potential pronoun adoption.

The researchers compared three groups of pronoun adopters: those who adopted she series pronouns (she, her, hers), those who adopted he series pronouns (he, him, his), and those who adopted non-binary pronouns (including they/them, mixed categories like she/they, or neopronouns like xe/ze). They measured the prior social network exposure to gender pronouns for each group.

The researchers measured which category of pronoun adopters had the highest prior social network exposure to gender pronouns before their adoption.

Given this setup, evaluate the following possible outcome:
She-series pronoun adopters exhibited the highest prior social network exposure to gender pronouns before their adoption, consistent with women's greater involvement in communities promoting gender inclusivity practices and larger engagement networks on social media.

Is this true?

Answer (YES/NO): NO